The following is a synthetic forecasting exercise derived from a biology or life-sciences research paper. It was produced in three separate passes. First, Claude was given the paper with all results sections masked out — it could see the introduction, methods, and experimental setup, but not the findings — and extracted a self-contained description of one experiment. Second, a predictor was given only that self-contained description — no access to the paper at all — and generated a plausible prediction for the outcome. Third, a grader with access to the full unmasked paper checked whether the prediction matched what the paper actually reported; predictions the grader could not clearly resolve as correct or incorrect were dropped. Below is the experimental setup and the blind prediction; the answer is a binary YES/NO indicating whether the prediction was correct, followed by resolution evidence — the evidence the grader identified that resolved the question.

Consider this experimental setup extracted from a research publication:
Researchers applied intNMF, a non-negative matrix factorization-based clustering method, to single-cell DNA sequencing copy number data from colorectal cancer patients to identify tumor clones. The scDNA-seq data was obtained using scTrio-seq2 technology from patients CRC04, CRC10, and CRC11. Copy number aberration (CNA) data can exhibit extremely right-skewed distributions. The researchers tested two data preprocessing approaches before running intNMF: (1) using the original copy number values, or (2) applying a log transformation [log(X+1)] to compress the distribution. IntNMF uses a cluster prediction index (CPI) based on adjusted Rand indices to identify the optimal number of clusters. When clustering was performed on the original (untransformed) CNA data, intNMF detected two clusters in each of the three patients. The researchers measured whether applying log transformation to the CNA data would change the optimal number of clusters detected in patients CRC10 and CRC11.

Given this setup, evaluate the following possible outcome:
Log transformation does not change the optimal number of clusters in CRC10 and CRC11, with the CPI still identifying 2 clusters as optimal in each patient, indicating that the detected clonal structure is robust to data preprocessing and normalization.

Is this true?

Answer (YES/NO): NO